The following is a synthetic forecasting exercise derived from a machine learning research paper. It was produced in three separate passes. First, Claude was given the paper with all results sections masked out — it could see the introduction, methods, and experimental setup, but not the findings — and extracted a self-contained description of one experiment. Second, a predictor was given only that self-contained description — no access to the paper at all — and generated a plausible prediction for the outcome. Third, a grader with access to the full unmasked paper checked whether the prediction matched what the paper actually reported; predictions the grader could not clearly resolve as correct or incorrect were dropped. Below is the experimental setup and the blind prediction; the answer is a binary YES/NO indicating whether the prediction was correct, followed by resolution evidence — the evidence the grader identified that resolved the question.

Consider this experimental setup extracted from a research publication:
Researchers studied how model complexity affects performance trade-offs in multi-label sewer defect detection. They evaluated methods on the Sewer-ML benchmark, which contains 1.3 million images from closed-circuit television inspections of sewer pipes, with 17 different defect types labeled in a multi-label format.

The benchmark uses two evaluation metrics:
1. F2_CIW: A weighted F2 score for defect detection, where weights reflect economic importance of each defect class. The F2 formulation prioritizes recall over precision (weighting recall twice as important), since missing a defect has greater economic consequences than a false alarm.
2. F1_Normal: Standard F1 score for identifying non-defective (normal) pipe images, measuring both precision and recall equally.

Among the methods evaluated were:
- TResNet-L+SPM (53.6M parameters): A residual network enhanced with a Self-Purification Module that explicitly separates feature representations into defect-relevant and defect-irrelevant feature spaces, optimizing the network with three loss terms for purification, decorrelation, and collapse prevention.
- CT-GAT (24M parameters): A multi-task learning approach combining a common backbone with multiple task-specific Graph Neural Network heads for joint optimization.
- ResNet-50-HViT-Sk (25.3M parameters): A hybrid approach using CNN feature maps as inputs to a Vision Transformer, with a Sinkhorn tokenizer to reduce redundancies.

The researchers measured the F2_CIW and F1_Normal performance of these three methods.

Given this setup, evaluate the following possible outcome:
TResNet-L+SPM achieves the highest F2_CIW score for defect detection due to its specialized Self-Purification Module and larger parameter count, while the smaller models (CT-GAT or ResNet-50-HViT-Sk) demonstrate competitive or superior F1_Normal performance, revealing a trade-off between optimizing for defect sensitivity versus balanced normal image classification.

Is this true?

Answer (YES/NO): YES